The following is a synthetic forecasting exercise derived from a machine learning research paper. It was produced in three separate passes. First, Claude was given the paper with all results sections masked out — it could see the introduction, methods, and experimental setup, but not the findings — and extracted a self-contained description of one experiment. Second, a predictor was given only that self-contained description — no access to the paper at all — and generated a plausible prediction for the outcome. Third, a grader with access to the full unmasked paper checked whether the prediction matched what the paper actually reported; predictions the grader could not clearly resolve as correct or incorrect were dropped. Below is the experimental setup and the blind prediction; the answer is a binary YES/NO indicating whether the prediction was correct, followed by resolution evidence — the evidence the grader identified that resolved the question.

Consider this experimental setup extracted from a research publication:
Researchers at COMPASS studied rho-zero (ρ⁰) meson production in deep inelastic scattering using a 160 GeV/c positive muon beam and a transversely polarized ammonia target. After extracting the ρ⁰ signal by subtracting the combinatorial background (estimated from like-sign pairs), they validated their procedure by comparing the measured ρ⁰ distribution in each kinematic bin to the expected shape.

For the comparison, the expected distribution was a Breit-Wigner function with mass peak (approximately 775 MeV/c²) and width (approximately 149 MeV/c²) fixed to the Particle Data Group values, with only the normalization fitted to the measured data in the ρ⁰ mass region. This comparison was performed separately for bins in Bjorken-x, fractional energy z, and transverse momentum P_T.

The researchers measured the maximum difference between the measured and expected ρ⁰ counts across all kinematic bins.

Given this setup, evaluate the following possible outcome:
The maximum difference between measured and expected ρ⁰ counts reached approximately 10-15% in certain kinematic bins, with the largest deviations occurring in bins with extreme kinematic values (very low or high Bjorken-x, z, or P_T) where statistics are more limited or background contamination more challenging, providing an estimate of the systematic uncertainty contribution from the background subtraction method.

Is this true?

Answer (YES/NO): NO